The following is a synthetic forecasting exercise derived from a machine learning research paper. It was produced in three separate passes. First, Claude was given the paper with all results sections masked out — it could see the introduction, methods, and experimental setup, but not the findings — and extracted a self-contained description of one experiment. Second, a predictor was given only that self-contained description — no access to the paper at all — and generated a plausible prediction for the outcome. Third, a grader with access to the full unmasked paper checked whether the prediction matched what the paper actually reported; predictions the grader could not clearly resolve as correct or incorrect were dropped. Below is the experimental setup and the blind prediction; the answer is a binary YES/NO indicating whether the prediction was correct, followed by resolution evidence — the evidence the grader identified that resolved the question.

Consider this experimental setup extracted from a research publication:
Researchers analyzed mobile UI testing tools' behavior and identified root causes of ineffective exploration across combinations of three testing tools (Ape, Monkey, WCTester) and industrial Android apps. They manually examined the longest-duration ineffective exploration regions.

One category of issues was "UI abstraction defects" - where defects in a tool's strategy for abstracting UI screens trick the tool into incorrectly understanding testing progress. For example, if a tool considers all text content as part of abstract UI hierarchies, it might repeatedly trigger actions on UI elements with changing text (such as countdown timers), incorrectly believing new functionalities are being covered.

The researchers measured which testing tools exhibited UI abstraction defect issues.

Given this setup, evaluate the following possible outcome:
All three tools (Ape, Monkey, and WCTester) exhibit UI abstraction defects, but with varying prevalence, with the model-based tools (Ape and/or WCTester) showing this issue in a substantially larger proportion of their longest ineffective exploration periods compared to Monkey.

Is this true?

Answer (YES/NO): NO